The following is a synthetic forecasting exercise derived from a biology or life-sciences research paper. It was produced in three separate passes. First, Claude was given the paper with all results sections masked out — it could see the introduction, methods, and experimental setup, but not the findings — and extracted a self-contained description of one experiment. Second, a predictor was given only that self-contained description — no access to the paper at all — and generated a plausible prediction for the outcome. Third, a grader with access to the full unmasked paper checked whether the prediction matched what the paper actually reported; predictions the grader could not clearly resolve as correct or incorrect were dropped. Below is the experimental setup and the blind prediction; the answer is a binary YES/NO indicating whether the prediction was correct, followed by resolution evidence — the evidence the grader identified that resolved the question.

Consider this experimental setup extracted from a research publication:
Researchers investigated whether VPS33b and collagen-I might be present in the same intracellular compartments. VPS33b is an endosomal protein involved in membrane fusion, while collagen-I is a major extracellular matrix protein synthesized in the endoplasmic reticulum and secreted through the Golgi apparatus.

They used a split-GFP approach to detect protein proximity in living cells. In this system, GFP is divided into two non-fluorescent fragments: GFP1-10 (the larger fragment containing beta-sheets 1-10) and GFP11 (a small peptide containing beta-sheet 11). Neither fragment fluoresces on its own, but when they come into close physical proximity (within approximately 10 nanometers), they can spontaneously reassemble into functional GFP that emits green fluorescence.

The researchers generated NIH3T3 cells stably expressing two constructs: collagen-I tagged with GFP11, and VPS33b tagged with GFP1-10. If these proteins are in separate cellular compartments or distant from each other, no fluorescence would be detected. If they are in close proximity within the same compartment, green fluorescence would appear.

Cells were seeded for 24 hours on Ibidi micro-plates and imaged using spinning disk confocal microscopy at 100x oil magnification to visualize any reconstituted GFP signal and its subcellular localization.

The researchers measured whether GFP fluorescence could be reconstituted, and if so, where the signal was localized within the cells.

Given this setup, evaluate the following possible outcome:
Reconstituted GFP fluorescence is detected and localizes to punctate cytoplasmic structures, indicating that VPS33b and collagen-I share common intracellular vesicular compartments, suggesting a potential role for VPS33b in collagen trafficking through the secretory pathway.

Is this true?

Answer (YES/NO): YES